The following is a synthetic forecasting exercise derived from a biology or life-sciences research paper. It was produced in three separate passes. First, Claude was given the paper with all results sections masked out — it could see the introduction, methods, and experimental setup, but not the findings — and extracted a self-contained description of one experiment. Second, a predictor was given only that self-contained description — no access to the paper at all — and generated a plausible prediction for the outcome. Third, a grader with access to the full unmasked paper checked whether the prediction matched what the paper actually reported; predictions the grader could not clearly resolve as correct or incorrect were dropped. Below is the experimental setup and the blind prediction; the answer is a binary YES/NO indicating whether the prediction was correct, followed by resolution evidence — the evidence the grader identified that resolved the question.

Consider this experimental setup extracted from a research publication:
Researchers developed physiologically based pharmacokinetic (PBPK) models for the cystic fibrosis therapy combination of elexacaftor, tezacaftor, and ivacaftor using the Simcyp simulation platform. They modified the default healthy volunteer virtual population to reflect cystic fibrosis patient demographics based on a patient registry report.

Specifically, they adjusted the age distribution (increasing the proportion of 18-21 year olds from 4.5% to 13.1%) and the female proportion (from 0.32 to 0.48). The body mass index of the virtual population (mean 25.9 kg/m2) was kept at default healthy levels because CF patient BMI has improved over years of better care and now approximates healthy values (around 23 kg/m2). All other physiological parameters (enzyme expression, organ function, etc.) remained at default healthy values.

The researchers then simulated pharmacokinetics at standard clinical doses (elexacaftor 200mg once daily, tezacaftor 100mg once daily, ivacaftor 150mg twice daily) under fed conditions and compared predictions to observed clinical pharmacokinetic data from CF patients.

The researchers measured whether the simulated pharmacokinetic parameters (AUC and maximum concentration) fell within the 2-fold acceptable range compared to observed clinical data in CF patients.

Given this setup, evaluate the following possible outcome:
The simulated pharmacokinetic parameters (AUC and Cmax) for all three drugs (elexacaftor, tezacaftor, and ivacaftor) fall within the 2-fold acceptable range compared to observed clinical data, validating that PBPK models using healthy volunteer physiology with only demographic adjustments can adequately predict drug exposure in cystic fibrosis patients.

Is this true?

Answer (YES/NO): YES